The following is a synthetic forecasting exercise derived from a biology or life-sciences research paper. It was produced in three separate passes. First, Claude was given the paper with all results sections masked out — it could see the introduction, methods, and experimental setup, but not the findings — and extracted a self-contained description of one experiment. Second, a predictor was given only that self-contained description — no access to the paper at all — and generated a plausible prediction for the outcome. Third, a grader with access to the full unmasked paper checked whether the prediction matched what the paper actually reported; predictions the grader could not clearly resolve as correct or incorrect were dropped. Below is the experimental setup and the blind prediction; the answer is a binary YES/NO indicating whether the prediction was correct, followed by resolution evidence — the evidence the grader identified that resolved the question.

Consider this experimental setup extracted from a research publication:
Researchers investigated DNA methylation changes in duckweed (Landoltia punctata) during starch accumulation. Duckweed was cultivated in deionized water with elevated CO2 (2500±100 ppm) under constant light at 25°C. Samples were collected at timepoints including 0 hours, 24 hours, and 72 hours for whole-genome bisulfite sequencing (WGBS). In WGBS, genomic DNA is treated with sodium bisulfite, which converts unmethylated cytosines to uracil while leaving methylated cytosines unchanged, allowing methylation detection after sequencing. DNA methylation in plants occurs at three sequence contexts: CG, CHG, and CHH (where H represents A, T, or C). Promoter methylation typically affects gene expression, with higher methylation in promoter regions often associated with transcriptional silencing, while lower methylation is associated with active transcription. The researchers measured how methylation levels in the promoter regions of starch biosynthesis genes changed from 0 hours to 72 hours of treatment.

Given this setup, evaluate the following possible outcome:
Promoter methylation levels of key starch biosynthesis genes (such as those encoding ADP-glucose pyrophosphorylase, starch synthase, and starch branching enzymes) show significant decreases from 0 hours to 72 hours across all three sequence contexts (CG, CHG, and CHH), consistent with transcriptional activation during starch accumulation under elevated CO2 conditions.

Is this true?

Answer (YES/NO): NO